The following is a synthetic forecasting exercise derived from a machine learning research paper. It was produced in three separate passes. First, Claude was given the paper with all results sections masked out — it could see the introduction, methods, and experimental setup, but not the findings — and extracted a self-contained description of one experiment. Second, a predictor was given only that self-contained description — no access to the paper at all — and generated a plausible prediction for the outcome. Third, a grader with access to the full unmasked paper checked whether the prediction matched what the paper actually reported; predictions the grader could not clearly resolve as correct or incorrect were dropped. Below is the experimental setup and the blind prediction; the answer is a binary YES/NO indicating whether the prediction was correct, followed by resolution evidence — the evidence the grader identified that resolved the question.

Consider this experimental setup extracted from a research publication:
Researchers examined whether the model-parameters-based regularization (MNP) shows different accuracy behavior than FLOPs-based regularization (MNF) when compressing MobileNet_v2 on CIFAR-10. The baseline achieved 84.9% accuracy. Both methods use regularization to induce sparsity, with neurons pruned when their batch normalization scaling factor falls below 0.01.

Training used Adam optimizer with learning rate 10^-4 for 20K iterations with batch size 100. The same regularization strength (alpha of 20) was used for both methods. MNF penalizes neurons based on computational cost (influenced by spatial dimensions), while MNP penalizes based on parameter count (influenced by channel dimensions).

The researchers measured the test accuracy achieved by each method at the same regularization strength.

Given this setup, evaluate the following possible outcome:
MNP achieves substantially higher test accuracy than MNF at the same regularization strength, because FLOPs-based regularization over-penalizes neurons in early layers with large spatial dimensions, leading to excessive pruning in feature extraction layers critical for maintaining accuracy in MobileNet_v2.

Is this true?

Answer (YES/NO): NO